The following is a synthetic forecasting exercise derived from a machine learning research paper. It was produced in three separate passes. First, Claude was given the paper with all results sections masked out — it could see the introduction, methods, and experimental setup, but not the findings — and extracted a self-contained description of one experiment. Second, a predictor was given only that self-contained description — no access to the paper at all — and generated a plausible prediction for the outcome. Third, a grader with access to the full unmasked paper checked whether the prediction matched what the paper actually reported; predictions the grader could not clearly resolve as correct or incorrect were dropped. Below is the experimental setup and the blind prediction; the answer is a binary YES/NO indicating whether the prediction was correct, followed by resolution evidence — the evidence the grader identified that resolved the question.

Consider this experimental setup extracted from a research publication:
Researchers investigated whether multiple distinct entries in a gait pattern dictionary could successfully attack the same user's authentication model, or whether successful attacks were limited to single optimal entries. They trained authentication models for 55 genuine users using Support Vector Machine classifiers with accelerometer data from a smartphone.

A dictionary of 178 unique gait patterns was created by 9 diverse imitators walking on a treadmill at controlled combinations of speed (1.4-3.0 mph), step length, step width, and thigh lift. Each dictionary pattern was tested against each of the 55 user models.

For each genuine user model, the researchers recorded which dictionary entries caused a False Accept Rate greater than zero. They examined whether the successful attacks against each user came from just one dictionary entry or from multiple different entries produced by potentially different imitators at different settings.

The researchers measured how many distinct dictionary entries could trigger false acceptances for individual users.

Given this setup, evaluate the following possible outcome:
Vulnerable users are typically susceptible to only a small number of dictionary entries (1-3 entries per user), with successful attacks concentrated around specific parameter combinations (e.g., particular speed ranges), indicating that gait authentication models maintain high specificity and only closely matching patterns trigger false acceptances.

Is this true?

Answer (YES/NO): NO